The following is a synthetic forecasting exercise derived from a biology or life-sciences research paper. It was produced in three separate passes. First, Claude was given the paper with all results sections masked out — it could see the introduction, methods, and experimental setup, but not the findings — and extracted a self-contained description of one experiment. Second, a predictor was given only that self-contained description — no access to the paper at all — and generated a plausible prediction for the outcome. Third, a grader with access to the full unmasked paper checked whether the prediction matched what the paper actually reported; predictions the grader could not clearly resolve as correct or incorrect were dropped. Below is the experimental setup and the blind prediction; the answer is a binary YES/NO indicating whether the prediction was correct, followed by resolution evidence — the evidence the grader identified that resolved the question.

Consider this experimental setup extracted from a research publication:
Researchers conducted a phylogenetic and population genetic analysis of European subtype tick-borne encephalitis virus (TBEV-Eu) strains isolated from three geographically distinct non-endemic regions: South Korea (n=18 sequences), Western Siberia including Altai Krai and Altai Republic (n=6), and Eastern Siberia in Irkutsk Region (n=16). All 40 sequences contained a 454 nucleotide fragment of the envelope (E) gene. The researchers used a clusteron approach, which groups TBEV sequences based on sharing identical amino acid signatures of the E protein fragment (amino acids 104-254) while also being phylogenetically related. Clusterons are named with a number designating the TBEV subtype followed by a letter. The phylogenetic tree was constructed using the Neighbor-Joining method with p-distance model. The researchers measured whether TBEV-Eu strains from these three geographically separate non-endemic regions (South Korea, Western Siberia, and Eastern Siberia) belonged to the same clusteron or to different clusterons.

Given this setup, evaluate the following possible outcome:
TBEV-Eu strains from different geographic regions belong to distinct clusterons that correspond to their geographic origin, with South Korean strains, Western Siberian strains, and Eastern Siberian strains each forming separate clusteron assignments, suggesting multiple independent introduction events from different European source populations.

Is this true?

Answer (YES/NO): YES